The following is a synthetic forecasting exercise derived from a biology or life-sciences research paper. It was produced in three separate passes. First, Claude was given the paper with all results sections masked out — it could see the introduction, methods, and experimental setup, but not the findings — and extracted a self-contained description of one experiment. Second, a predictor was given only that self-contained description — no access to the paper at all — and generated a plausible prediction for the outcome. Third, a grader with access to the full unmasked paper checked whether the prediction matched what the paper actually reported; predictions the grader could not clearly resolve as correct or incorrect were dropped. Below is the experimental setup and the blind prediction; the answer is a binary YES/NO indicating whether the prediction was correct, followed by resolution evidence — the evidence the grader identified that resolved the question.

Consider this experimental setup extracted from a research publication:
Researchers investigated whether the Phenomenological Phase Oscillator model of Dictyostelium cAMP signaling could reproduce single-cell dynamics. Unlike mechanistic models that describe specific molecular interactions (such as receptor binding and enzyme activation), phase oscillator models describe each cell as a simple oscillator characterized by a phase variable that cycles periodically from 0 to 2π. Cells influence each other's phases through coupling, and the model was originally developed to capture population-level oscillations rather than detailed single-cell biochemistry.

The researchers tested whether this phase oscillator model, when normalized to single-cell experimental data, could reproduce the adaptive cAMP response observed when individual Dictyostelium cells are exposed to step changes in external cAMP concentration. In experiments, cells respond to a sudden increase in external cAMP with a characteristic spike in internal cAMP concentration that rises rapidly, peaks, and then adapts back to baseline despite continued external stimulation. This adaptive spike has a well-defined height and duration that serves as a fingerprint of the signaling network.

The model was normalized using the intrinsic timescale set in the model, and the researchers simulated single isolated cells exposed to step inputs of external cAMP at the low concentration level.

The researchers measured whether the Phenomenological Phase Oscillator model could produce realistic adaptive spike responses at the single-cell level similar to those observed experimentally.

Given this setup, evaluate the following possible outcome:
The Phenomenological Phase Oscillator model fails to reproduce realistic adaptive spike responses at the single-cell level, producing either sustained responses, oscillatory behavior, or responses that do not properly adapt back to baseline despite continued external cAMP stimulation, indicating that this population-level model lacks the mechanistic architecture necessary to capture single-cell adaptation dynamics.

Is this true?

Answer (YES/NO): YES